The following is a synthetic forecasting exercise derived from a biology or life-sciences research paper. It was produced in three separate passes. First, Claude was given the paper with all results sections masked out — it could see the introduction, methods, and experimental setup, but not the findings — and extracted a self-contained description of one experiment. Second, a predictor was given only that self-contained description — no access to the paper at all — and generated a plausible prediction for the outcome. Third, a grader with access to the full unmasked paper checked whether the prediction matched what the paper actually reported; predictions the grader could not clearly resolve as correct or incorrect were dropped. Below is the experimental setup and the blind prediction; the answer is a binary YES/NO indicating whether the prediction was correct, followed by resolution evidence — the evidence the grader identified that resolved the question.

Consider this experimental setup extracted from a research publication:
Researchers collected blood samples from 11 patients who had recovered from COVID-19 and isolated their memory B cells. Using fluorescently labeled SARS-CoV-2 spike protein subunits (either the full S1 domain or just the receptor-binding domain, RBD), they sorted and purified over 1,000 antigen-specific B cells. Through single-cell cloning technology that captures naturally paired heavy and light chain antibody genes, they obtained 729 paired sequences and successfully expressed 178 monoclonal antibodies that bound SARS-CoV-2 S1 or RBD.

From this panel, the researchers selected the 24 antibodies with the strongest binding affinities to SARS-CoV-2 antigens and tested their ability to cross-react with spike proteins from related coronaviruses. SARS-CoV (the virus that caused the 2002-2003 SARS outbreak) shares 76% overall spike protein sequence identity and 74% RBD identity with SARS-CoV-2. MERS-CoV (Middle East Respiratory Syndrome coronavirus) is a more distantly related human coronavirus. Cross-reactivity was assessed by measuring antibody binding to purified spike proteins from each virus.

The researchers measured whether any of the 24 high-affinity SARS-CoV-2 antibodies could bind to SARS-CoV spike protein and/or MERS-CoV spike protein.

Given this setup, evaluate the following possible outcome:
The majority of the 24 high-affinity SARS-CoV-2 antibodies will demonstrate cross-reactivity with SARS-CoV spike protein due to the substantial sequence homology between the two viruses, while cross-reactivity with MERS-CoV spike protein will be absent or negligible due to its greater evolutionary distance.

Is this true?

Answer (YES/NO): NO